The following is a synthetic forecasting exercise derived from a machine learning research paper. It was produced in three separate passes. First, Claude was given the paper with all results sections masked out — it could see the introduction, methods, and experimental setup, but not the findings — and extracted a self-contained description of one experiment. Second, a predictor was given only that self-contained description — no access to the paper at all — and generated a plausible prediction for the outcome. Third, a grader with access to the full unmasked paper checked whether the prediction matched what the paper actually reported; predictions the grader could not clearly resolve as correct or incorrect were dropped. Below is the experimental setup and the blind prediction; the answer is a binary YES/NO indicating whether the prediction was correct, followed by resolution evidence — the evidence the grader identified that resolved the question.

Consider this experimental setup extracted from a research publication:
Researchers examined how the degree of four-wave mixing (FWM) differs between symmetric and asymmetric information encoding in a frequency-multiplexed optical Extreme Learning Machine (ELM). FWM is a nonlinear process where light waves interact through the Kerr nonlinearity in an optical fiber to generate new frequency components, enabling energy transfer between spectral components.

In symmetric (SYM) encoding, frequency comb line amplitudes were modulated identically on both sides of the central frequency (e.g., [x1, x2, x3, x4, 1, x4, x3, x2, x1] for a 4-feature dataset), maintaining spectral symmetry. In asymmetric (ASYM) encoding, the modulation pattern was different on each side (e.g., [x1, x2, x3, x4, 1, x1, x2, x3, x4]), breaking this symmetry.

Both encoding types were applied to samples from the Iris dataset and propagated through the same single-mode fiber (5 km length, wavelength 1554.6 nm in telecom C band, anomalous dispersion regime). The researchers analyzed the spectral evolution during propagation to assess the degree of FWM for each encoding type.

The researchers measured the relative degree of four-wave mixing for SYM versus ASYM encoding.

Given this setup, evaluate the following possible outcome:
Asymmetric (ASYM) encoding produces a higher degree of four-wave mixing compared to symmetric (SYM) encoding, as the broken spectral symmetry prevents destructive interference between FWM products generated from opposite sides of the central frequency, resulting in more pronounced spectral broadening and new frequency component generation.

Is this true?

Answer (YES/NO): YES